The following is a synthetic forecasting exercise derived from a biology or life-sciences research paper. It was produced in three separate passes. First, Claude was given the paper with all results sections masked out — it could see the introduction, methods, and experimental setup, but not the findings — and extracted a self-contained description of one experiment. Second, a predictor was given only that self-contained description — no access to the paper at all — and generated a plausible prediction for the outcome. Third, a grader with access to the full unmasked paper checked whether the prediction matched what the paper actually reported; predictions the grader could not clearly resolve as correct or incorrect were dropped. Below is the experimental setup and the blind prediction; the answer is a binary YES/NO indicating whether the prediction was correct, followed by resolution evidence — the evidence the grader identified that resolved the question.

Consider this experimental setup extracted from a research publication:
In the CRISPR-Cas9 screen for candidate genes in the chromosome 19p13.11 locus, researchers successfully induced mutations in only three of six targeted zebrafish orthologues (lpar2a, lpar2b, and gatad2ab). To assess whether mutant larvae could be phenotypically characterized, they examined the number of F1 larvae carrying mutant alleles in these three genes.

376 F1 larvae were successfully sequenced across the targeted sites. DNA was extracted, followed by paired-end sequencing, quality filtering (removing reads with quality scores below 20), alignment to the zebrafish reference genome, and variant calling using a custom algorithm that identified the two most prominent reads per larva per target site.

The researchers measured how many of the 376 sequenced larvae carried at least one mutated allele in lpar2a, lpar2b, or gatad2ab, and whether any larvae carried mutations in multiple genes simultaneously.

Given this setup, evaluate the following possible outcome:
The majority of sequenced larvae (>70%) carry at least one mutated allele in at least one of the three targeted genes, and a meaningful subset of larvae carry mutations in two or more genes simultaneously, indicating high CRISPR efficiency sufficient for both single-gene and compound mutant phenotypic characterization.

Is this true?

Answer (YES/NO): NO